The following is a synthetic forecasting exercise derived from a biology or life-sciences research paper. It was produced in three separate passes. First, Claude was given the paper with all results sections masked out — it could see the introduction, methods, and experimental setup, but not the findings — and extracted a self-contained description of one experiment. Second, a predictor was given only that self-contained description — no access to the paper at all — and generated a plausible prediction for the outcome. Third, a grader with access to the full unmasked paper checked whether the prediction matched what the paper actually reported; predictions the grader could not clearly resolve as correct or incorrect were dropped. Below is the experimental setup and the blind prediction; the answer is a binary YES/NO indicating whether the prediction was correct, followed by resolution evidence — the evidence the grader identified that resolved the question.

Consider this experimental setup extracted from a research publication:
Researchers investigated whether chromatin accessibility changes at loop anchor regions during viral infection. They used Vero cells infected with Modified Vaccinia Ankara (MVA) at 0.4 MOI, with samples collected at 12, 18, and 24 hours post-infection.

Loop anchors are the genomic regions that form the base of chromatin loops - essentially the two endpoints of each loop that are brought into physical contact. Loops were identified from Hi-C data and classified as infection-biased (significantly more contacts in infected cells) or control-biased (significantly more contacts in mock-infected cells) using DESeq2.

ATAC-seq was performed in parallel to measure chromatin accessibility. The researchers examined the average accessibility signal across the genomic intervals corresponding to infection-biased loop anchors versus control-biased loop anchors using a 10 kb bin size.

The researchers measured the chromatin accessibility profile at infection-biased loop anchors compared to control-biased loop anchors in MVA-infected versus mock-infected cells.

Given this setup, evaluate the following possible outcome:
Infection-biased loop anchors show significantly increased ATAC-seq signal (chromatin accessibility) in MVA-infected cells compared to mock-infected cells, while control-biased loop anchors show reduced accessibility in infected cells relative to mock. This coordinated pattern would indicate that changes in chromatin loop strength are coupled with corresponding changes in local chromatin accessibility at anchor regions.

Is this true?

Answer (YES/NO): NO